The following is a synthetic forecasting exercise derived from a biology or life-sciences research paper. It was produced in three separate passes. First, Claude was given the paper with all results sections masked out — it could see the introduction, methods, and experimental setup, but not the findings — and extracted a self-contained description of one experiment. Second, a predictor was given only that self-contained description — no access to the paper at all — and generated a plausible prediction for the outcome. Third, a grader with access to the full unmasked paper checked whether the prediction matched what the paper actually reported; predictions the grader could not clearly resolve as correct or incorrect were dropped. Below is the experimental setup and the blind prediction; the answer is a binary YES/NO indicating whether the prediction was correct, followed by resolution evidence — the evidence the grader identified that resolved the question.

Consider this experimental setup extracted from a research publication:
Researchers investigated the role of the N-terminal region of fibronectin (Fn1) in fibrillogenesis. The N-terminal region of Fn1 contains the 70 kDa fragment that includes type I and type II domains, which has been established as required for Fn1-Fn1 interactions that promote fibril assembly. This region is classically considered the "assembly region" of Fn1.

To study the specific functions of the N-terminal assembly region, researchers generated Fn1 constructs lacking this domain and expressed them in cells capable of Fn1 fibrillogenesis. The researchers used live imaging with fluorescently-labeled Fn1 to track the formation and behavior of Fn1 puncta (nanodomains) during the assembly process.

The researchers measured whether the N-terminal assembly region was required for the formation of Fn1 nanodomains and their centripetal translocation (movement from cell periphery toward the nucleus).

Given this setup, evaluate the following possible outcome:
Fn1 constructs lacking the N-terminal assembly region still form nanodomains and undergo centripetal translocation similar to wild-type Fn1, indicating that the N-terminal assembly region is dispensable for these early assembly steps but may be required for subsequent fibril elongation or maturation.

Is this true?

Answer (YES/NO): YES